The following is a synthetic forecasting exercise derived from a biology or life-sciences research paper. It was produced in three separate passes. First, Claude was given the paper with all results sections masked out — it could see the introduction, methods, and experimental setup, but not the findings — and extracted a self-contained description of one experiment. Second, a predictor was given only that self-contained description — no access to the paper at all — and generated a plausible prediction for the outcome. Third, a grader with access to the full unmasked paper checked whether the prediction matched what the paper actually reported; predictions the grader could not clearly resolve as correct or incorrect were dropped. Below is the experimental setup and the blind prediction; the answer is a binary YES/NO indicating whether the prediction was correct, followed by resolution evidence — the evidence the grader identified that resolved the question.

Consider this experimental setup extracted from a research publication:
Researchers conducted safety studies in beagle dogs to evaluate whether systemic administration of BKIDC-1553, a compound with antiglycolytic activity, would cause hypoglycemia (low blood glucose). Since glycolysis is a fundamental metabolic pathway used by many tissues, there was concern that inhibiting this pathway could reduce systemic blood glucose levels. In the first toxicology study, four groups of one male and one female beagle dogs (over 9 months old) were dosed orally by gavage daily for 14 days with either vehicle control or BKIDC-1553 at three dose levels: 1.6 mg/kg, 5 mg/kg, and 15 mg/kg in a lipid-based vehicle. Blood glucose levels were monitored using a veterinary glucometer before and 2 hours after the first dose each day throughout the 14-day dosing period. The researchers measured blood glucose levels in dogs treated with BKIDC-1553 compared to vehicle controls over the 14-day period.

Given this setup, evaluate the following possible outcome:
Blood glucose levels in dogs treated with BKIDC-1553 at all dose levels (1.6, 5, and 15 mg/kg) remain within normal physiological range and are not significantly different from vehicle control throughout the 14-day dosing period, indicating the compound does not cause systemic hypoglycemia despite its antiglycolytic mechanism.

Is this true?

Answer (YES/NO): YES